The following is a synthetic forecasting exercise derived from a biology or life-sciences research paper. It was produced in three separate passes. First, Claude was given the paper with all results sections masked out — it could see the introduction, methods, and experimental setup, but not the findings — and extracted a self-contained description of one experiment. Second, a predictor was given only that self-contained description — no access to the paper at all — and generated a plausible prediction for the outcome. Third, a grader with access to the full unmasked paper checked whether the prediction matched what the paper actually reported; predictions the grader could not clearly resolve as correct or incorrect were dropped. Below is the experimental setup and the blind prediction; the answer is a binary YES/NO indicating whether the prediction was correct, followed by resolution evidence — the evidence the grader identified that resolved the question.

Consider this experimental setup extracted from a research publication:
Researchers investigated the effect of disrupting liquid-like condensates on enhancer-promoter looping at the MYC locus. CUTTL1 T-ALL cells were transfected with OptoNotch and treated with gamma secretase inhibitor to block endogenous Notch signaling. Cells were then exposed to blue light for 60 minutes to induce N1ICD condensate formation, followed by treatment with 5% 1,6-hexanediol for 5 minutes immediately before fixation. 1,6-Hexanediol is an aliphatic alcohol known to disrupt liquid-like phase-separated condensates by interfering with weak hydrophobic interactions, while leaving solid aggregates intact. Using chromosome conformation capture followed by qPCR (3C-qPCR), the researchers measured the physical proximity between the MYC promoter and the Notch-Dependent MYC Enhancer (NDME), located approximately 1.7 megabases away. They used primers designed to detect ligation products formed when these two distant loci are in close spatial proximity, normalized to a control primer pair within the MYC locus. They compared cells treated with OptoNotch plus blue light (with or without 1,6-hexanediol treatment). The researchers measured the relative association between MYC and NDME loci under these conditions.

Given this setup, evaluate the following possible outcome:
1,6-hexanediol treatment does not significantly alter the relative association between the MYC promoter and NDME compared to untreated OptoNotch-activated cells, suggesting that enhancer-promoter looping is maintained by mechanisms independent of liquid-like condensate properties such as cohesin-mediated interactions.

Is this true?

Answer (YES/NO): NO